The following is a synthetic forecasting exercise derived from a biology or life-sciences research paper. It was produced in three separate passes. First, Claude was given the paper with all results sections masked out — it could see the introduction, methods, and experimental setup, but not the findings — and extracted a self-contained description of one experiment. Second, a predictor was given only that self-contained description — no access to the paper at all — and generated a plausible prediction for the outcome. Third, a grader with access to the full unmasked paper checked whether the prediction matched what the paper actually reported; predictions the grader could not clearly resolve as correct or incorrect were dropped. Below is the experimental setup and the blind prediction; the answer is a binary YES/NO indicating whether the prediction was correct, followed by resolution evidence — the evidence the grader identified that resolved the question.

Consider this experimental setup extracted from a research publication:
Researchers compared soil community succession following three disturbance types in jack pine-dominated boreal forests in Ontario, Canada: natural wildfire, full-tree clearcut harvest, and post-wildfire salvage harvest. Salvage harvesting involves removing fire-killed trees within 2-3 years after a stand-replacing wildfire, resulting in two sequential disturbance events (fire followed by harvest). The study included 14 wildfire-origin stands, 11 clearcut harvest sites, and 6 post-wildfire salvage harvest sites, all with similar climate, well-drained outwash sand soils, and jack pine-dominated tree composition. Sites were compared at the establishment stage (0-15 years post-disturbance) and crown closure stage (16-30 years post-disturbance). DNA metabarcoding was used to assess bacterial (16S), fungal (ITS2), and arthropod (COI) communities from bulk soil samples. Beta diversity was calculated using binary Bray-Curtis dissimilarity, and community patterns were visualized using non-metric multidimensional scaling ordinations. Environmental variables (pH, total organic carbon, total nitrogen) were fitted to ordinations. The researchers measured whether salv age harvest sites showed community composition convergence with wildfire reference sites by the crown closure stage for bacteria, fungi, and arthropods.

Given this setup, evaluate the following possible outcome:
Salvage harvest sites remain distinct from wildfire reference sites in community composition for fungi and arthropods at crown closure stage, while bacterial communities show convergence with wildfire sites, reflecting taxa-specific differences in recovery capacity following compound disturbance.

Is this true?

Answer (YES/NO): NO